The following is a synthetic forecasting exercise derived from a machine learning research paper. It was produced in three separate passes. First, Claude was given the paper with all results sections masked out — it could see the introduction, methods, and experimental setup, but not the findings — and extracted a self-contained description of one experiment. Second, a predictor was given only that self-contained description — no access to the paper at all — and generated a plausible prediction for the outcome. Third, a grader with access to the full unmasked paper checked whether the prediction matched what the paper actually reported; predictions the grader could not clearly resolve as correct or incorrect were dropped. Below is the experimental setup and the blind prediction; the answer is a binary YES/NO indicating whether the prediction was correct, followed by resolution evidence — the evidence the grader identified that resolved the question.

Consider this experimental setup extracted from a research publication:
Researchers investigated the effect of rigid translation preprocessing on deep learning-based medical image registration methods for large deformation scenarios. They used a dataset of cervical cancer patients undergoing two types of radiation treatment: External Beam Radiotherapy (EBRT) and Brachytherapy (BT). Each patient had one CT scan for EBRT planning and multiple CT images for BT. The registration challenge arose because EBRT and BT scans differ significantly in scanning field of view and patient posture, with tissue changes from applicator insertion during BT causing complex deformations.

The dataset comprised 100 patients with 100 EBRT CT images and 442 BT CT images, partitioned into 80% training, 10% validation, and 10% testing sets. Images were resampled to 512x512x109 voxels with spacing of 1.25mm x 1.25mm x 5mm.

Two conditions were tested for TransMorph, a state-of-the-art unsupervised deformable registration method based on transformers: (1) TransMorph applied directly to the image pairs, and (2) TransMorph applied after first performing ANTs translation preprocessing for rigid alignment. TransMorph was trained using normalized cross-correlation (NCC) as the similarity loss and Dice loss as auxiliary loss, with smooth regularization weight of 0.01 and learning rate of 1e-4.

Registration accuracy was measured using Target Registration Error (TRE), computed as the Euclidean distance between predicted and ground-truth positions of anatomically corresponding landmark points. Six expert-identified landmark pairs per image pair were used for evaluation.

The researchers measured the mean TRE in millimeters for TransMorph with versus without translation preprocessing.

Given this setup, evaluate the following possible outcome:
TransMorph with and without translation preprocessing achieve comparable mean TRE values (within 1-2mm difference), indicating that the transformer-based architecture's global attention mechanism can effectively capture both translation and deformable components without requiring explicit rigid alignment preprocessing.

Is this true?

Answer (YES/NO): NO